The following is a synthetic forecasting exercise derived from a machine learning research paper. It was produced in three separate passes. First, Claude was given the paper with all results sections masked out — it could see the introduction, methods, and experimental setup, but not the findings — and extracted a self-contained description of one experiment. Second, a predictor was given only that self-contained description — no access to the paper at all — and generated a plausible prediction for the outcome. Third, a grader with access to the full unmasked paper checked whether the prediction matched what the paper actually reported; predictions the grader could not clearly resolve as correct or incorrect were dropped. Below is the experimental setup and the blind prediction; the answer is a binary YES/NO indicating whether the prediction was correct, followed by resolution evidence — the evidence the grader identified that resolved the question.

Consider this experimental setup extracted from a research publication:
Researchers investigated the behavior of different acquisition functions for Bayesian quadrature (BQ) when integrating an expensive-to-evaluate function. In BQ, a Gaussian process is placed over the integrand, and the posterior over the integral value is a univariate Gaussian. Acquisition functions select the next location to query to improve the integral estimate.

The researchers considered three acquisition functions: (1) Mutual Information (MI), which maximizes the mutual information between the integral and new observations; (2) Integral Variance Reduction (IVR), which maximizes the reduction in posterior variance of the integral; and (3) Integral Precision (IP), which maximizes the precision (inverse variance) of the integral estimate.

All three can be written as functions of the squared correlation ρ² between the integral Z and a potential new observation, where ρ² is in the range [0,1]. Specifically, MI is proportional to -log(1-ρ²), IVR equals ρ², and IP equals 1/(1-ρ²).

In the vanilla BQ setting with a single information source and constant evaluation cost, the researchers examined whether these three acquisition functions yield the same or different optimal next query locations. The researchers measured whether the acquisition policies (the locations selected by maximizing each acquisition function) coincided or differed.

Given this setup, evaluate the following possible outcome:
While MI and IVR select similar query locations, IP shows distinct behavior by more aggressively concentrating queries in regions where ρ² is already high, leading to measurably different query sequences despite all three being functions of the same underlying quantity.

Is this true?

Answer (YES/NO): NO